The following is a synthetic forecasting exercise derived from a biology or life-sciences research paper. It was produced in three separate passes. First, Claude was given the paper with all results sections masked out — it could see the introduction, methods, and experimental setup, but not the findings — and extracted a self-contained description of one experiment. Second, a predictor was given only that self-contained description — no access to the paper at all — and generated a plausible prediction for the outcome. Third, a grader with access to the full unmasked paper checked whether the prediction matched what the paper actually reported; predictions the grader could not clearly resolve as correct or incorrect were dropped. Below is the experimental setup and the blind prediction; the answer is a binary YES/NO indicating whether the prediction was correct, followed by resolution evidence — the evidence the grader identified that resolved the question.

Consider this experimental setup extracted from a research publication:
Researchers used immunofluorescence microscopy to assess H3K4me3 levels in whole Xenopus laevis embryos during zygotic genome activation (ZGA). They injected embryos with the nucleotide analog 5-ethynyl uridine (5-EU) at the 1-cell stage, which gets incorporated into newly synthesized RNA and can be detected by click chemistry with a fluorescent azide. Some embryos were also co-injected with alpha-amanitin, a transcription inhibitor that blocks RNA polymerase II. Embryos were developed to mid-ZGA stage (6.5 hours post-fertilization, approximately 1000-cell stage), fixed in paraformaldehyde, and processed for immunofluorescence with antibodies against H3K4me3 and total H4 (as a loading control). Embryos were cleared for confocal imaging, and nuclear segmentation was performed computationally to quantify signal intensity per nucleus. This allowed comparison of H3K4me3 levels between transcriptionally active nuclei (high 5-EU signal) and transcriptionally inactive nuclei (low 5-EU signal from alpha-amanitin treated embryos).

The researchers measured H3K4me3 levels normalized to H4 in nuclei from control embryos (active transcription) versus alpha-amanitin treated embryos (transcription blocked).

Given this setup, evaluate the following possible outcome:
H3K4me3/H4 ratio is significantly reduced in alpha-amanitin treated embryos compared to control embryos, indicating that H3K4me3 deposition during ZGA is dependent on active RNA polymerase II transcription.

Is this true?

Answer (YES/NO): NO